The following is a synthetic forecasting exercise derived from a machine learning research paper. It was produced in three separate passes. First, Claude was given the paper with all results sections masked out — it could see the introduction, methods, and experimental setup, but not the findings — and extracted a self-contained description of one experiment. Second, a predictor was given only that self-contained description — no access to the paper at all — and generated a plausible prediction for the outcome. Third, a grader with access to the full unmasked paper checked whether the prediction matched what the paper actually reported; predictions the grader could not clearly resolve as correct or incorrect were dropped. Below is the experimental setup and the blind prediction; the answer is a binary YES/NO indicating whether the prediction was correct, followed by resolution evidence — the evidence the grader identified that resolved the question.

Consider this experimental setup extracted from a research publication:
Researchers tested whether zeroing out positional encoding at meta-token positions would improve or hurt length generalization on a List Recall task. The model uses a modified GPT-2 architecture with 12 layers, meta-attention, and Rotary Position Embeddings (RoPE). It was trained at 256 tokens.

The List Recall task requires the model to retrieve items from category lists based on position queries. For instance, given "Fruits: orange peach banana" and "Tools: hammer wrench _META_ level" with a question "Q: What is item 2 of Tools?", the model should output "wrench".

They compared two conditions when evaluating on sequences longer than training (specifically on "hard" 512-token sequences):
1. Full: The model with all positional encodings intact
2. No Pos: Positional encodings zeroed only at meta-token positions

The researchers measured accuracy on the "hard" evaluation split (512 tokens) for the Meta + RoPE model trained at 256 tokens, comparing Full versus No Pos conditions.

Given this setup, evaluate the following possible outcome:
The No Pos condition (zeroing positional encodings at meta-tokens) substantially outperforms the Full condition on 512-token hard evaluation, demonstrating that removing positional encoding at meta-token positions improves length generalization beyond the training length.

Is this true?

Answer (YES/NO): YES